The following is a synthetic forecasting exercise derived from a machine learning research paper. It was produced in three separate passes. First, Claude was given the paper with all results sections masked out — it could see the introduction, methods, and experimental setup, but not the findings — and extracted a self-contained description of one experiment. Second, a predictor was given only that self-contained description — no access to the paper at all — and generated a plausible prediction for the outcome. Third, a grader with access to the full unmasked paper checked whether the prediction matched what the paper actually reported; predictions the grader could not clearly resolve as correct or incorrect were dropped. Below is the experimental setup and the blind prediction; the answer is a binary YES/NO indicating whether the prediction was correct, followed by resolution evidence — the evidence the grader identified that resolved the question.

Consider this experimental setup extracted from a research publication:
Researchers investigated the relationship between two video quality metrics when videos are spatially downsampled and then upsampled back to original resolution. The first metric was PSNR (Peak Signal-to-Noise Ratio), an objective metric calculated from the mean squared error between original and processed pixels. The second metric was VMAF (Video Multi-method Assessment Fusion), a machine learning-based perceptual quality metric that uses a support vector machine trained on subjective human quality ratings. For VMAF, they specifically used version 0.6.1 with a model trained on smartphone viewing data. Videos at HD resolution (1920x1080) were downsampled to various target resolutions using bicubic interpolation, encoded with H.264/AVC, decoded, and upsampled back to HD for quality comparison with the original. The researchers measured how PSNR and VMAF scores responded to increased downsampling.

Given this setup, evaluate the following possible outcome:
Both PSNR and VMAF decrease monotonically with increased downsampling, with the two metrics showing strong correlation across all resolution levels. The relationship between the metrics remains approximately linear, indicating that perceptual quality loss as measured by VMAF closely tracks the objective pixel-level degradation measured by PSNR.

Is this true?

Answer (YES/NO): NO